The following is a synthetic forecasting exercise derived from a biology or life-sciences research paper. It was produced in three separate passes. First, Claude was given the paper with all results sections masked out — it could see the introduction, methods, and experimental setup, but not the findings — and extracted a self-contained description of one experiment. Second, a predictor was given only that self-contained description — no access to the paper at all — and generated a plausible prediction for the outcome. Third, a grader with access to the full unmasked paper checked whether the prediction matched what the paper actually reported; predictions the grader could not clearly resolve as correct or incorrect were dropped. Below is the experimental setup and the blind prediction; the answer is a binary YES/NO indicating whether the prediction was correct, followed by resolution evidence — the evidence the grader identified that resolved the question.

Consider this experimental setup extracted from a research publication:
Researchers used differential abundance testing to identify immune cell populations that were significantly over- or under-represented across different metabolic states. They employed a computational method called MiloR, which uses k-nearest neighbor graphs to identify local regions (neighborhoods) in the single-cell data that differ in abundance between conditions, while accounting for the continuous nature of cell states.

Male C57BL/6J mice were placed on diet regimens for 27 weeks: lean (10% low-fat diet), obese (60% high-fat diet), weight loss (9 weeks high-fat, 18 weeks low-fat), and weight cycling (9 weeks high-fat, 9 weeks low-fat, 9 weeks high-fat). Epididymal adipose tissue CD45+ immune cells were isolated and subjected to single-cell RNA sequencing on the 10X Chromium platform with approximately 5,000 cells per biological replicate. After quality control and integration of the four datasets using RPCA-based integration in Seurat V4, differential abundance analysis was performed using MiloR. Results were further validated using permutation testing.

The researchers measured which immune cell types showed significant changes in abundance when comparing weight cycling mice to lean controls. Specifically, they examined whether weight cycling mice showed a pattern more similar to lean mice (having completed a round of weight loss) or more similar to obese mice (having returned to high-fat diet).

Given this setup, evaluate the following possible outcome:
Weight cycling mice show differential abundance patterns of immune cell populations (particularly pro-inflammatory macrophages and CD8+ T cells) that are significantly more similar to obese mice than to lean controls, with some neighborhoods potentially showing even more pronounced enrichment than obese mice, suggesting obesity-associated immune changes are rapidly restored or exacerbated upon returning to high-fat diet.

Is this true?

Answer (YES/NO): YES